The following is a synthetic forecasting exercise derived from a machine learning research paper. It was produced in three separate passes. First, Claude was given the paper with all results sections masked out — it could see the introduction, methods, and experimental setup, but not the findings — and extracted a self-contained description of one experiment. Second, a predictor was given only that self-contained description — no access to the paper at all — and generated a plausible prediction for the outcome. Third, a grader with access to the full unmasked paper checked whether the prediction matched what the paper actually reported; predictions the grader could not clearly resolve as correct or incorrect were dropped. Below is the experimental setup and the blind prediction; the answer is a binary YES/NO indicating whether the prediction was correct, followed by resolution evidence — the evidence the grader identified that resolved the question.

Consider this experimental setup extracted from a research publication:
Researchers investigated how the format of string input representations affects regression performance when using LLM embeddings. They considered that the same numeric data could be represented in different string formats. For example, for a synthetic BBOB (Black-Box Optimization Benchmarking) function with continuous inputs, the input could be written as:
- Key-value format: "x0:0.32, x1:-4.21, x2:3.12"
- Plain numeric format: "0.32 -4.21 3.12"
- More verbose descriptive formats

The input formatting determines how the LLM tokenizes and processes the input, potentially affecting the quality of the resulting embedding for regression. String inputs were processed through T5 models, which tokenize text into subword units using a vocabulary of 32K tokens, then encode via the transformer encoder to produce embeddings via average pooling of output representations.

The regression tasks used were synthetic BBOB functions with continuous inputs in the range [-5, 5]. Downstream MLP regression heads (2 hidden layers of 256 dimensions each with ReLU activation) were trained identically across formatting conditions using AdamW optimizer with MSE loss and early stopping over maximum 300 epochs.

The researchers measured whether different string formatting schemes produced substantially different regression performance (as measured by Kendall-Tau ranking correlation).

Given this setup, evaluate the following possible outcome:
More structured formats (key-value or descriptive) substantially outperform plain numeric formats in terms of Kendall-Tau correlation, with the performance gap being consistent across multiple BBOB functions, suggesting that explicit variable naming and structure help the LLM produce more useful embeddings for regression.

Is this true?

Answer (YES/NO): NO